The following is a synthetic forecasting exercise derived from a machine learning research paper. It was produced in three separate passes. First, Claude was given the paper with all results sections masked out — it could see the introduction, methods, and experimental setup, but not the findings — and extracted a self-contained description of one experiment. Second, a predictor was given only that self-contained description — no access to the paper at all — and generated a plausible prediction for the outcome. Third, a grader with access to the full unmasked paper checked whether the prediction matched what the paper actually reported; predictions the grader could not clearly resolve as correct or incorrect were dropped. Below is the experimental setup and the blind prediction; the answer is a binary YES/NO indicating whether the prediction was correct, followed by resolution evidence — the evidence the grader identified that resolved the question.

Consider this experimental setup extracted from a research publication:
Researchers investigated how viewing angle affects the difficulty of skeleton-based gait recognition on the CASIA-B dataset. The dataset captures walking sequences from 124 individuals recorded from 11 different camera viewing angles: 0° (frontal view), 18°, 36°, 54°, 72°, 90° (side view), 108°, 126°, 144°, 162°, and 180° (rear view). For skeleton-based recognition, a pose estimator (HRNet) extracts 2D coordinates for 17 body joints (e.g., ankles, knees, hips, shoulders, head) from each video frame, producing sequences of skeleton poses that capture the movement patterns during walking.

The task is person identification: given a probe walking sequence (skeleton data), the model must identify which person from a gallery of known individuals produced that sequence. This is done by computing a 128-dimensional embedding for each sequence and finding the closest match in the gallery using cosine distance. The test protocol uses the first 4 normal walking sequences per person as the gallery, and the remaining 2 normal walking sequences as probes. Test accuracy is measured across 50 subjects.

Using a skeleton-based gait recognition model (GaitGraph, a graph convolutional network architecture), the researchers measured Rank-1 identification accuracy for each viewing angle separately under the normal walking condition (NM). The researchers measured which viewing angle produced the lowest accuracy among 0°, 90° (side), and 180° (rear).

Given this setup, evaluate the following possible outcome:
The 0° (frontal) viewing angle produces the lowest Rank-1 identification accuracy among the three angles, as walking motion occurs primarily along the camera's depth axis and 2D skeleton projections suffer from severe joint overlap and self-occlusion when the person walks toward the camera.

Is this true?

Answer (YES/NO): NO